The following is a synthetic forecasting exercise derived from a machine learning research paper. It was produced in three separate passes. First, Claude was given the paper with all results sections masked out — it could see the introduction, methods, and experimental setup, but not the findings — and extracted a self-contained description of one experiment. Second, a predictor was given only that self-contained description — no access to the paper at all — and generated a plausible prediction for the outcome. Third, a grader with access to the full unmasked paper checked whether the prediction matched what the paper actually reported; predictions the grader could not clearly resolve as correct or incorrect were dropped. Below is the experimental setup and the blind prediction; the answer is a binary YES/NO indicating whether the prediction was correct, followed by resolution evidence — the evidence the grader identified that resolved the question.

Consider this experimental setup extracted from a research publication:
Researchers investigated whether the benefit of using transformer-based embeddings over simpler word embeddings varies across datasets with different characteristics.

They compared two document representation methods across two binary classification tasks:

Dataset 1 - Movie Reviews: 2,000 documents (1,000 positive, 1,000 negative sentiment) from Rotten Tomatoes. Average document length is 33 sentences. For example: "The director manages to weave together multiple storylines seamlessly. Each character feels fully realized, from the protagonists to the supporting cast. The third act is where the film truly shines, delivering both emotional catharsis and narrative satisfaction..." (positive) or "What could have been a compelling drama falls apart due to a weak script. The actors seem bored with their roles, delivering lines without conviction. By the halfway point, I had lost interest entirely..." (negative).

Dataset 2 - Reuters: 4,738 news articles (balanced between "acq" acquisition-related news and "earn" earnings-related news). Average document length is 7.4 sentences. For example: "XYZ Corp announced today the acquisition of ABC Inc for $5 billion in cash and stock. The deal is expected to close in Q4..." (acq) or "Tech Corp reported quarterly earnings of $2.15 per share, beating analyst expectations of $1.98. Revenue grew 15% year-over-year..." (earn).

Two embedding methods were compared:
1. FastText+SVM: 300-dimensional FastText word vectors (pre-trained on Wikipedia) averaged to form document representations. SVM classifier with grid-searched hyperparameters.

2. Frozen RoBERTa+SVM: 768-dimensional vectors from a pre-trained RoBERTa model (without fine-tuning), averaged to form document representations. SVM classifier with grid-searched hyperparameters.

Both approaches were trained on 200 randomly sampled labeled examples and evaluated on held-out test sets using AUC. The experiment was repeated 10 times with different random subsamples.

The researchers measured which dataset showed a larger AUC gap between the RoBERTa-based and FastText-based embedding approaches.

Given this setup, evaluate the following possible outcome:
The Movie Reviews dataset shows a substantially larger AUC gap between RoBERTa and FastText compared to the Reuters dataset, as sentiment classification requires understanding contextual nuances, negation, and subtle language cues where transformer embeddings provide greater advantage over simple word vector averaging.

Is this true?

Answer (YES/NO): YES